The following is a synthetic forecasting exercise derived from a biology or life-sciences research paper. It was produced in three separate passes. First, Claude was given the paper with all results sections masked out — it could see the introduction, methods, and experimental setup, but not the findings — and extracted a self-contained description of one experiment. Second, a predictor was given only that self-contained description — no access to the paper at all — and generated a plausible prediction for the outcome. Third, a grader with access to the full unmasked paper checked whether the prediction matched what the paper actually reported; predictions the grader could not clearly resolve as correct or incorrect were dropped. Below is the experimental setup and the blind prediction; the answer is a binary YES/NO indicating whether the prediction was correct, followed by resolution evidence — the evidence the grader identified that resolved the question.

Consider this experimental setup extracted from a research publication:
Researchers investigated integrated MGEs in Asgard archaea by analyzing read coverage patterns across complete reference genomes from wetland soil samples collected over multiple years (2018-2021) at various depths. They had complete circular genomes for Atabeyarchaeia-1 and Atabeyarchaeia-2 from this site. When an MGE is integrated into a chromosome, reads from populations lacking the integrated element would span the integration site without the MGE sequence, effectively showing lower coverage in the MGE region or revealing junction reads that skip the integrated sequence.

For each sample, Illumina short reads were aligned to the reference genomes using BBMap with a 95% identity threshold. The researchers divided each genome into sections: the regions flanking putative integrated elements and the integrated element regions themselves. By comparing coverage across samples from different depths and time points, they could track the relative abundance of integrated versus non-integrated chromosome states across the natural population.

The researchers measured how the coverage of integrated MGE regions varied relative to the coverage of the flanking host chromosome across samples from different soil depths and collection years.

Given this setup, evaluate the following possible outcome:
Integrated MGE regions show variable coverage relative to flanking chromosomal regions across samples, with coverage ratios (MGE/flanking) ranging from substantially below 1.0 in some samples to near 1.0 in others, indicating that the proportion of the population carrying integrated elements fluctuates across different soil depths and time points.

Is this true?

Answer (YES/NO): YES